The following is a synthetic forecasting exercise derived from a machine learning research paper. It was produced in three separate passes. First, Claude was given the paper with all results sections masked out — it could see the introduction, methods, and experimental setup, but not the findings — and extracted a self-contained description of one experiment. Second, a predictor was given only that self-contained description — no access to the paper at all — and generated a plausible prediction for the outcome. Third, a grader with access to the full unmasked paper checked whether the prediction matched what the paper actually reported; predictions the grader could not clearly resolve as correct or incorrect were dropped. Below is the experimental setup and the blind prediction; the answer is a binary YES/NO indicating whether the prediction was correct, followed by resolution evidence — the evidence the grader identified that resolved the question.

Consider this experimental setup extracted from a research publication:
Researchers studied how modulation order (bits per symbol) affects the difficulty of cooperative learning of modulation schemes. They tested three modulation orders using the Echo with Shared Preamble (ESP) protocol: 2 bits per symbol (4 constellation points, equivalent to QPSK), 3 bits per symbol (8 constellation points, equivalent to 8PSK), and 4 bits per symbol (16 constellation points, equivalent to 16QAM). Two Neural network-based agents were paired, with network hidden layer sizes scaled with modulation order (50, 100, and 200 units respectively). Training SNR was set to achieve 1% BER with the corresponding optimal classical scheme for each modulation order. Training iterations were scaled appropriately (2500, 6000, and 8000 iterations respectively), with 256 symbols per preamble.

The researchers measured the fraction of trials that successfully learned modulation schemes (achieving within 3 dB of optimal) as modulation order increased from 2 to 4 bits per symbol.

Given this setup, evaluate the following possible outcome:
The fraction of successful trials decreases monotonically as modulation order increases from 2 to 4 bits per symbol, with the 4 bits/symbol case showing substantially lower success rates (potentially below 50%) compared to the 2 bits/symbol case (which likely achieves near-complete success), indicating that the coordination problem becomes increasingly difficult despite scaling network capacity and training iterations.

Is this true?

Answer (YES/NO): NO